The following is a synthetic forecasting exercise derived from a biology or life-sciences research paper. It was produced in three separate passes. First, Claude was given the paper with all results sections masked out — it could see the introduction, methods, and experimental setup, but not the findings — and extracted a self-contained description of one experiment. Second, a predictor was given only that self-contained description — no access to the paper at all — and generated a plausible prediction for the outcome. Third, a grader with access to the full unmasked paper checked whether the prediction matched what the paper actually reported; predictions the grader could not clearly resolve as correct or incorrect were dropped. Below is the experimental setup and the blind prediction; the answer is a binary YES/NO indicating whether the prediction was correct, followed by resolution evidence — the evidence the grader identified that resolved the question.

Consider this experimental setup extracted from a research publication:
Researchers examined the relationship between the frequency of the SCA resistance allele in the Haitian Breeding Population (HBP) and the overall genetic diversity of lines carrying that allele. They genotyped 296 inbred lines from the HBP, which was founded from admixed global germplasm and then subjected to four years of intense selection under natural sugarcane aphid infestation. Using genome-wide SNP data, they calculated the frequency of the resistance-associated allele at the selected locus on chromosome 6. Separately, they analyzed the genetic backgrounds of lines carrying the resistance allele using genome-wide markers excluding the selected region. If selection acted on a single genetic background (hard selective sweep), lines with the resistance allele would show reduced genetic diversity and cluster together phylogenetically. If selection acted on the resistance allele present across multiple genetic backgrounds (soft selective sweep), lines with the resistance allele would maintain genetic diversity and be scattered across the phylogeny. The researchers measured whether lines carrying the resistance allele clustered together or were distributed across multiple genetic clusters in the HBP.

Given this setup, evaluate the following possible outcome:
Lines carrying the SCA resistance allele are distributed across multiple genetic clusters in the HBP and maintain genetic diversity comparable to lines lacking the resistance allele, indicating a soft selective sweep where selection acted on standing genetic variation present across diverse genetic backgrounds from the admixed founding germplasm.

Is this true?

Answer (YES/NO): YES